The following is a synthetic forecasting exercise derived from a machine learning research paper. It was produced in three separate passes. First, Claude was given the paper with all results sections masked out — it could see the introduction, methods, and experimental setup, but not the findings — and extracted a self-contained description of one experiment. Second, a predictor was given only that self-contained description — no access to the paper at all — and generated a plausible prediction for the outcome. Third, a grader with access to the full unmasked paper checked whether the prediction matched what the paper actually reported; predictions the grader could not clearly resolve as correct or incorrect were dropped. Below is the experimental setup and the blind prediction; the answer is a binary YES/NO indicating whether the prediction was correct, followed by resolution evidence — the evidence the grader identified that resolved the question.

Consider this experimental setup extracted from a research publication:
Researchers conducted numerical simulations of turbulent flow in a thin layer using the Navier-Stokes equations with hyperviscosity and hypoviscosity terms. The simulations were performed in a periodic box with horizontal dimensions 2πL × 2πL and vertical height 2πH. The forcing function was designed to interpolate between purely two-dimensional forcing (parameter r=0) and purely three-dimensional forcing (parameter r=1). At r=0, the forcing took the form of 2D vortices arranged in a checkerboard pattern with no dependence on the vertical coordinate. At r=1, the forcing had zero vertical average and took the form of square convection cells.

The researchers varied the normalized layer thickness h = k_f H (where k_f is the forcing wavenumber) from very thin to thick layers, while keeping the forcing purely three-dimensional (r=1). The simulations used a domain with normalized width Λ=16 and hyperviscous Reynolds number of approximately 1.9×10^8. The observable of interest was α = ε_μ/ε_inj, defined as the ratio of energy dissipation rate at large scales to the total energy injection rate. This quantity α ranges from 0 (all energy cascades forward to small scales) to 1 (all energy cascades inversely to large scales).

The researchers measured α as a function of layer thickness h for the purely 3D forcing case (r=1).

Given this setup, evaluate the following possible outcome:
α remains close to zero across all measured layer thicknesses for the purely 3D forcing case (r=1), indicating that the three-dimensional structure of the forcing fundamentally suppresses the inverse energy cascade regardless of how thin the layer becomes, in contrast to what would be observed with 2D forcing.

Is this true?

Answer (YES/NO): YES